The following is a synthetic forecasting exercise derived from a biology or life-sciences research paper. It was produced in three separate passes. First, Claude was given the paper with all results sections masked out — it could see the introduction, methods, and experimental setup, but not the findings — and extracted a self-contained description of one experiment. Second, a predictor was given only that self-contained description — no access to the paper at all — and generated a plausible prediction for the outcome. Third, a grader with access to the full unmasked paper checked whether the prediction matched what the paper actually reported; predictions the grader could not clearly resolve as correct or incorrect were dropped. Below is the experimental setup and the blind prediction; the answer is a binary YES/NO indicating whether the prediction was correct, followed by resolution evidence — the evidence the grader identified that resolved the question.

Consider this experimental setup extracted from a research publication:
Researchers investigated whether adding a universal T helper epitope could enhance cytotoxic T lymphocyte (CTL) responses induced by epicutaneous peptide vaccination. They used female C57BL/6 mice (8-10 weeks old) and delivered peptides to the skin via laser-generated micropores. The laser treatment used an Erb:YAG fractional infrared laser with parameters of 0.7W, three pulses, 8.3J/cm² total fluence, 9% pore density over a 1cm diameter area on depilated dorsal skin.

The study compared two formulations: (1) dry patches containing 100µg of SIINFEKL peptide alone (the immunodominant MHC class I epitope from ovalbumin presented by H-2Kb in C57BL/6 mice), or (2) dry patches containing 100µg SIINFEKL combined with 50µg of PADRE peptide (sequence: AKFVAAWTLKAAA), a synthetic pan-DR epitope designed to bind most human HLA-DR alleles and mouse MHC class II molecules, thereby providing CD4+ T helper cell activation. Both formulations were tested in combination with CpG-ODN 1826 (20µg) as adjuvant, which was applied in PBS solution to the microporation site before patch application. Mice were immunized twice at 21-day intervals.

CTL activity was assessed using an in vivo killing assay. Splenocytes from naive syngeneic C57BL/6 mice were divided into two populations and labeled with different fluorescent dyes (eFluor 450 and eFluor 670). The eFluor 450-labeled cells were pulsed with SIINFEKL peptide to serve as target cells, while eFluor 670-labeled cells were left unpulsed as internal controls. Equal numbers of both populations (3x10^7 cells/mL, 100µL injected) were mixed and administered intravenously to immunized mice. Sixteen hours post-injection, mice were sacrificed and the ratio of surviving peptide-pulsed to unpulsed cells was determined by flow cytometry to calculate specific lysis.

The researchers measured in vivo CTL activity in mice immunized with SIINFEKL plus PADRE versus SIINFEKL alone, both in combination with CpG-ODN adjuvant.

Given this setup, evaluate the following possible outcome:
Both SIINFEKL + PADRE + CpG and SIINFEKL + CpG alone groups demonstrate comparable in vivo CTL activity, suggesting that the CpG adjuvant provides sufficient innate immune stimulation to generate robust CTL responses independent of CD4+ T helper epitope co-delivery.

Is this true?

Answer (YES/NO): NO